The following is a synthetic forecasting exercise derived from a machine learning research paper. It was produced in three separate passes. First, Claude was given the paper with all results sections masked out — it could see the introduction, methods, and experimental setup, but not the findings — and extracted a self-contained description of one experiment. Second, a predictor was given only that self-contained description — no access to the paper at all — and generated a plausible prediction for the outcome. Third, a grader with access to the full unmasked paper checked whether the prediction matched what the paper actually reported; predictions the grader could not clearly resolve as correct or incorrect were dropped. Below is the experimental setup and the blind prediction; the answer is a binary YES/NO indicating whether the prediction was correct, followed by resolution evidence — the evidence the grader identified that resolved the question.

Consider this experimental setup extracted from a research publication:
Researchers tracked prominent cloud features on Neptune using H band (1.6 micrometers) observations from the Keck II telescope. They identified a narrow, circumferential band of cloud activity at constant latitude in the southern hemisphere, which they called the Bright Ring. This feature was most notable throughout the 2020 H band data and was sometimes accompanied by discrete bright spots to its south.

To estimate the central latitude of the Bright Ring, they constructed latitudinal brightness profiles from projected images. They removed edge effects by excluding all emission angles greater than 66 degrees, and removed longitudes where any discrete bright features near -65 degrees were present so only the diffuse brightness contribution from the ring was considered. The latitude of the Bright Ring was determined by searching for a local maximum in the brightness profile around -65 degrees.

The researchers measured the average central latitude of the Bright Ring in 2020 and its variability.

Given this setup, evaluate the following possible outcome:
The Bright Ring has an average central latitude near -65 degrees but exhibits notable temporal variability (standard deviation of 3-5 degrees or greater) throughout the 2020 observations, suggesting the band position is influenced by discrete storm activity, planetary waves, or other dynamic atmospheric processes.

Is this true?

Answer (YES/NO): NO